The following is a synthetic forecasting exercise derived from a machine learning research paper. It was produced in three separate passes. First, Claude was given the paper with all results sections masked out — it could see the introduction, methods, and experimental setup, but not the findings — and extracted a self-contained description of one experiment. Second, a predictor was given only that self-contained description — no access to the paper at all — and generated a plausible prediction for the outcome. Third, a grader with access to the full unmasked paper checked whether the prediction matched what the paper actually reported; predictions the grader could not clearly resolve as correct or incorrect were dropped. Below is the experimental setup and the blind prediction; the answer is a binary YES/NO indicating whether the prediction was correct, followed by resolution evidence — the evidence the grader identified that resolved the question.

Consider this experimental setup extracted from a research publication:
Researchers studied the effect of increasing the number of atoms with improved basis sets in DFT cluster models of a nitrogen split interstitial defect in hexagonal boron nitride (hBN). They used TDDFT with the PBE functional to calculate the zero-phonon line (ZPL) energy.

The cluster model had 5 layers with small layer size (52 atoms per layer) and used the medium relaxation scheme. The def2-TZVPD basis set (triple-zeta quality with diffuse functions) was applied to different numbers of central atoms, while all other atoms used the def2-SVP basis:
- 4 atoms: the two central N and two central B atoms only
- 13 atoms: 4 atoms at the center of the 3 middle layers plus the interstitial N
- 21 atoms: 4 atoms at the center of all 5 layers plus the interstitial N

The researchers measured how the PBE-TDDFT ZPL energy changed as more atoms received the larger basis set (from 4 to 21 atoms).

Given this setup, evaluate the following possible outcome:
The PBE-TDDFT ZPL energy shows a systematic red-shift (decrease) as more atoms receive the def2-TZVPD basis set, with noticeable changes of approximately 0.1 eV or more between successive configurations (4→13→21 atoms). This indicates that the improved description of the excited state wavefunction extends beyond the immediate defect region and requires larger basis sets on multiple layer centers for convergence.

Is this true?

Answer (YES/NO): NO